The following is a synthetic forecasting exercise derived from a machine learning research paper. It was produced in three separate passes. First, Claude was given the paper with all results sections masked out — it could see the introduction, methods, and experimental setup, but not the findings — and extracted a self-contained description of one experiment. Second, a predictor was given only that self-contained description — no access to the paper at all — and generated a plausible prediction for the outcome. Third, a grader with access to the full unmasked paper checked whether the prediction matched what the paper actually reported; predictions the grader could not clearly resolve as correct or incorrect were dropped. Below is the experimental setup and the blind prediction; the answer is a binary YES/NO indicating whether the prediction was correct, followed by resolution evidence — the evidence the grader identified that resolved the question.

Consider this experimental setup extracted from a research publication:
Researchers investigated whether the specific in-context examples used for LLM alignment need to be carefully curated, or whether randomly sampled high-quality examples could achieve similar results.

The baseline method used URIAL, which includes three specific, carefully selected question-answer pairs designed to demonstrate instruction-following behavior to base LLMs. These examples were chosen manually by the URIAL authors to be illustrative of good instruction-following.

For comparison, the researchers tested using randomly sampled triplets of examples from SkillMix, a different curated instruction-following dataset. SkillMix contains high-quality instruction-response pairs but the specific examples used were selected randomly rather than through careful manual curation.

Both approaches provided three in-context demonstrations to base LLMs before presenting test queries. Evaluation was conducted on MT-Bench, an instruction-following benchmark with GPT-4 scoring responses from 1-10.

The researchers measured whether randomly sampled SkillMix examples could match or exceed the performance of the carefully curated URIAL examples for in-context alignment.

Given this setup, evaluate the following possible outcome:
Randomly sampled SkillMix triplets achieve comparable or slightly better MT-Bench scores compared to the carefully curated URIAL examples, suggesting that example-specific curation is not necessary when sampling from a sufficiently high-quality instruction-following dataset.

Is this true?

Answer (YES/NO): YES